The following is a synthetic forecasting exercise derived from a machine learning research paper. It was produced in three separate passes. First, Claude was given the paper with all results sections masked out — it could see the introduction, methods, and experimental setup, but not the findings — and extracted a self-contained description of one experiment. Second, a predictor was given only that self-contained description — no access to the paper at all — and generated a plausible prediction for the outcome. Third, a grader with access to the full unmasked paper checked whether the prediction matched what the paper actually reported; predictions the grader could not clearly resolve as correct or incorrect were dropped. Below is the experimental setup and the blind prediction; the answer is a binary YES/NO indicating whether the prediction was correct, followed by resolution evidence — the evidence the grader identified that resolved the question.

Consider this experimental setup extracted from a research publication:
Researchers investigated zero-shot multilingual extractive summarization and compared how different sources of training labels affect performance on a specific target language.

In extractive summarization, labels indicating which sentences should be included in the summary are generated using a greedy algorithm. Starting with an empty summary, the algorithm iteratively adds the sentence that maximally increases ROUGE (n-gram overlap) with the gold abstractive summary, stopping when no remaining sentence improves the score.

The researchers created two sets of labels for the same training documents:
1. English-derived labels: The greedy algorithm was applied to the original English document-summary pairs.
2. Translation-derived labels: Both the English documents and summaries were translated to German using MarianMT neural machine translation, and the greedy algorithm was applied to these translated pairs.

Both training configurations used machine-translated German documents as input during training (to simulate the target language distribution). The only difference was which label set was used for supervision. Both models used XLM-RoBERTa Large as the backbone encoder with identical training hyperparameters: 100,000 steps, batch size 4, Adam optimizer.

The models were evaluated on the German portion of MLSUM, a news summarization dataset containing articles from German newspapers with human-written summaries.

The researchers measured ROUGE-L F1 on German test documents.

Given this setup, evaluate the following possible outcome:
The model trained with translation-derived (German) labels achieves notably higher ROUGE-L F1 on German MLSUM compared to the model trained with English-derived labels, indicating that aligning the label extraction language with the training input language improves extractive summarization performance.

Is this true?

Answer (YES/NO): NO